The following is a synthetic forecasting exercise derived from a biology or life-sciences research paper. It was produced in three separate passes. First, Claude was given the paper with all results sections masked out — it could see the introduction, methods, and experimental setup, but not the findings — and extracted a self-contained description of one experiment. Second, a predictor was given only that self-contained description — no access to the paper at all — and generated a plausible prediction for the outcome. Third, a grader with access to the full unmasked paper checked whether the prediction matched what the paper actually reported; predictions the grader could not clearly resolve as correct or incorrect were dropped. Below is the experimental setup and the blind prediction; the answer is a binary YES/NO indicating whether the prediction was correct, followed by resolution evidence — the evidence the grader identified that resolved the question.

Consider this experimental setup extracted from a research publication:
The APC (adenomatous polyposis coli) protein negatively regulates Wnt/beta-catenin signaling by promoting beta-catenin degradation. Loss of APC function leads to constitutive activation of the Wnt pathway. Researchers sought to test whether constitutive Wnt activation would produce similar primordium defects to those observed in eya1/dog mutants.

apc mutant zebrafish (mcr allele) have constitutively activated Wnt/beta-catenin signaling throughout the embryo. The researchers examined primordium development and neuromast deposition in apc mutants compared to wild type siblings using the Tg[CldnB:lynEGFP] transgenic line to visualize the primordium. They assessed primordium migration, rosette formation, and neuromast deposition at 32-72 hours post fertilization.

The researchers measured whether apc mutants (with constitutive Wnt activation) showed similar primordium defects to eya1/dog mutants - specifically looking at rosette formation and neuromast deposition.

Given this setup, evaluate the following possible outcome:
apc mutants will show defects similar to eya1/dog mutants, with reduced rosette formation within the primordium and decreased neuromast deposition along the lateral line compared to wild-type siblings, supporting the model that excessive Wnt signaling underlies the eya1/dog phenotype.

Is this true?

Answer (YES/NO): NO